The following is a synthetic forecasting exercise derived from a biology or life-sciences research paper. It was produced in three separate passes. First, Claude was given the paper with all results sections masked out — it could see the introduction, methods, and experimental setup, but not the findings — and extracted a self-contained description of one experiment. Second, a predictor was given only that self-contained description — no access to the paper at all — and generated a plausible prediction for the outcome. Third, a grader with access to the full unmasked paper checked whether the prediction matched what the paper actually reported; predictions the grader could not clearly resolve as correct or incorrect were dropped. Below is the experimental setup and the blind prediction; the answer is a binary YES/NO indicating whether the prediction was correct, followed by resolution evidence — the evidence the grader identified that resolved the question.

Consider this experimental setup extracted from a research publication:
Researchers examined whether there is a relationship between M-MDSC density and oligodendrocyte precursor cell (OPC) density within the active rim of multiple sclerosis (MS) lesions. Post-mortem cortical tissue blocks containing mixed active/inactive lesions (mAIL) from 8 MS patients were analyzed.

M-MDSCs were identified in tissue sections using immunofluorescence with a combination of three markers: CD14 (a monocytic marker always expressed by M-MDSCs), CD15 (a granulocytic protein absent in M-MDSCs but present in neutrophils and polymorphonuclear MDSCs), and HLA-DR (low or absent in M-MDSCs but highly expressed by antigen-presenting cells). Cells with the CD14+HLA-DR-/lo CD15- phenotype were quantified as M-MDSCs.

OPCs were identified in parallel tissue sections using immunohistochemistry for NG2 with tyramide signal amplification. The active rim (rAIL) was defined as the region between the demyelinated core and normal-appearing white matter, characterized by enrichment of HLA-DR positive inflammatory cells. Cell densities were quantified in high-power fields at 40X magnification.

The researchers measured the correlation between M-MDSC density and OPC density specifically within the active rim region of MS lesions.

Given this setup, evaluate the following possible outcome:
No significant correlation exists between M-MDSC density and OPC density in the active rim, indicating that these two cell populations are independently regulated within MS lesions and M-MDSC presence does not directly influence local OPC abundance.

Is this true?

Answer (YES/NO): NO